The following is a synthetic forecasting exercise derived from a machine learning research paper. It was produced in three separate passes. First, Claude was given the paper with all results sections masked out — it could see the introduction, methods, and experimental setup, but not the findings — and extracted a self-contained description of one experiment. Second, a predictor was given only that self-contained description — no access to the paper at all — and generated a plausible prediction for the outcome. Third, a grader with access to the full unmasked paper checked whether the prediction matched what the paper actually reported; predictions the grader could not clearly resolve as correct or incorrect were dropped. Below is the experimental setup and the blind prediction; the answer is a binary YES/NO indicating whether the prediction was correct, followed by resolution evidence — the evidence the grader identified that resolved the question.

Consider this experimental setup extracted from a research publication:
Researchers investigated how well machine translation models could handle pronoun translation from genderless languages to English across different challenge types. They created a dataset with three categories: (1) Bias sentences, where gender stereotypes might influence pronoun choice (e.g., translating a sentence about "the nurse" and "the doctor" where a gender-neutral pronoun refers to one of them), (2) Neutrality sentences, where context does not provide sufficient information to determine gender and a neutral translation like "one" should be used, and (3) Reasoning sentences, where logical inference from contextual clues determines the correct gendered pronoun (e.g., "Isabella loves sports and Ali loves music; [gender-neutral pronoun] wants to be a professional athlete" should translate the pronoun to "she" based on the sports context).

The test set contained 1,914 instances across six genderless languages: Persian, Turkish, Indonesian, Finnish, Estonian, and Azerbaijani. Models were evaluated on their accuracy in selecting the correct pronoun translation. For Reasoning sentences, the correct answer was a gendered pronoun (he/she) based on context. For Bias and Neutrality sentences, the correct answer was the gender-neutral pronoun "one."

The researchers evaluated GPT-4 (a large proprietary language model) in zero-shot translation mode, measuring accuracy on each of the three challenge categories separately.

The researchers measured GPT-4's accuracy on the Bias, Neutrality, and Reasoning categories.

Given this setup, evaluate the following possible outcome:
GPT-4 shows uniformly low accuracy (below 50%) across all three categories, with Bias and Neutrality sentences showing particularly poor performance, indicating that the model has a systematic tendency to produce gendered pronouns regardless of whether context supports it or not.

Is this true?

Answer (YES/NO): NO